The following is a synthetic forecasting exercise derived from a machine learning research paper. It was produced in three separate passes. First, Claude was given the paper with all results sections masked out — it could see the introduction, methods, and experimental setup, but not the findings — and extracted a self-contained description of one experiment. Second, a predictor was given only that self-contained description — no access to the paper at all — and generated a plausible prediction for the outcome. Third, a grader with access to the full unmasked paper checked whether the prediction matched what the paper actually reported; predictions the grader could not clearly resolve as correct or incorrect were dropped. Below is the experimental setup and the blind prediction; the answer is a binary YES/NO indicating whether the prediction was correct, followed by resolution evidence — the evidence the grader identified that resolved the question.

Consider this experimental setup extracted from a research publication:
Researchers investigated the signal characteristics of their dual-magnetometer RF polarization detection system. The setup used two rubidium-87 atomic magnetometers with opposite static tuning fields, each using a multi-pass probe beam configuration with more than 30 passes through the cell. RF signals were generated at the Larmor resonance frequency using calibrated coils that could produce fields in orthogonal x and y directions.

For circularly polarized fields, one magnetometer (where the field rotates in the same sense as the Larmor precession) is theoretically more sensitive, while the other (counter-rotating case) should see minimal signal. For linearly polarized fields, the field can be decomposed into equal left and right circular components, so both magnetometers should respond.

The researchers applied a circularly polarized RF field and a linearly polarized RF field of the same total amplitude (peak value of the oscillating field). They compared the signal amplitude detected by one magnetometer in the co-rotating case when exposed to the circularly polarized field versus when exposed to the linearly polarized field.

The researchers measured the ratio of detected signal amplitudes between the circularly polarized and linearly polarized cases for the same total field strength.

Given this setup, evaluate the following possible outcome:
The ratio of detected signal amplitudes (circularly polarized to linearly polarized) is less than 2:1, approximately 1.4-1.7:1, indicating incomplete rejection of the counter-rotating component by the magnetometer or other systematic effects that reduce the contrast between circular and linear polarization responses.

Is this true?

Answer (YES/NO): NO